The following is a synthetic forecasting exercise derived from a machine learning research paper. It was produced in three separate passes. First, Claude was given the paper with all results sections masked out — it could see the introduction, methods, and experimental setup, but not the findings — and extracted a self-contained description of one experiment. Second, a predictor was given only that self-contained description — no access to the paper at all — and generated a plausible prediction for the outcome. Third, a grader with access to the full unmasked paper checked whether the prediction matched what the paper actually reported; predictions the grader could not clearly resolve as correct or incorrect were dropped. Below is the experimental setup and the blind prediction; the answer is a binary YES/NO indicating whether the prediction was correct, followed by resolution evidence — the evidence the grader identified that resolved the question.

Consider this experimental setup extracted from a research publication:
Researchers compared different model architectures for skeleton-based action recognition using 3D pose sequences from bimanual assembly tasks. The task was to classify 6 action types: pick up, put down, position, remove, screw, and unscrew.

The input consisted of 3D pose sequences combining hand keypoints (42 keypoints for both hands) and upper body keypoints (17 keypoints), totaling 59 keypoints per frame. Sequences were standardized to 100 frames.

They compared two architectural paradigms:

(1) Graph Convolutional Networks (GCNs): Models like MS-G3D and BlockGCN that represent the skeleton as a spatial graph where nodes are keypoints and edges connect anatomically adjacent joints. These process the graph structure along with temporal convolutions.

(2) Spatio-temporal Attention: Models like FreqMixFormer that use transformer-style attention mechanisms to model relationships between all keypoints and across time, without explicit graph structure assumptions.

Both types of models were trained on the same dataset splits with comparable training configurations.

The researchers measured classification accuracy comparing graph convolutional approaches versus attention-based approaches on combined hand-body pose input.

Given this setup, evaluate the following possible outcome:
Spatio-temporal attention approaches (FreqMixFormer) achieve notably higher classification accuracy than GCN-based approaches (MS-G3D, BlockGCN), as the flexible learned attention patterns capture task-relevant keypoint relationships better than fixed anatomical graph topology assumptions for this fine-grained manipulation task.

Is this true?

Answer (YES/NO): YES